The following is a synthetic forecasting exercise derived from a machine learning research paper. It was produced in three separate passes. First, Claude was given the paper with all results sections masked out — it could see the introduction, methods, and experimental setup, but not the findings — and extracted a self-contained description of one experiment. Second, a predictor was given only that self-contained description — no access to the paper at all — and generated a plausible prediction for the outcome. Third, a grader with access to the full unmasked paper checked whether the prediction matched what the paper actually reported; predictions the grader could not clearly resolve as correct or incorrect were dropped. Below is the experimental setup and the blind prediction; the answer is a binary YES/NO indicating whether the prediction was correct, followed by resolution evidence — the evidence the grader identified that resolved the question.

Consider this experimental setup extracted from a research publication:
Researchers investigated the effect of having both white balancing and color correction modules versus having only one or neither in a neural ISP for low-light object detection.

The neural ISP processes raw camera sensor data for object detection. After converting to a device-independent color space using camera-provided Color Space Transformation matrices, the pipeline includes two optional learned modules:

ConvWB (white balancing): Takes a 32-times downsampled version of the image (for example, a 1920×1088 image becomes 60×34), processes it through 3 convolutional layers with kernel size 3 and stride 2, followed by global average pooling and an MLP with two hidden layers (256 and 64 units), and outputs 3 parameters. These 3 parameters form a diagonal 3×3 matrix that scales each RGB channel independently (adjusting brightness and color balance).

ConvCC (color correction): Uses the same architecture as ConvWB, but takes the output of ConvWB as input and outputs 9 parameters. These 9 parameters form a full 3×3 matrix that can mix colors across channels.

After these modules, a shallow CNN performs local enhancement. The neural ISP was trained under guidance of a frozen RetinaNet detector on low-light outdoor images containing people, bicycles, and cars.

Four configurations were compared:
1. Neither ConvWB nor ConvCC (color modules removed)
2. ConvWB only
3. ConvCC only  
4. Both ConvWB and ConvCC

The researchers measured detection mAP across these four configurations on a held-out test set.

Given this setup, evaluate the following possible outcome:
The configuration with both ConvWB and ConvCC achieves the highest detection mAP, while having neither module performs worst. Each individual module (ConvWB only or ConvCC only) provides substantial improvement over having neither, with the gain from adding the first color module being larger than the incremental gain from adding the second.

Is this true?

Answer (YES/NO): NO